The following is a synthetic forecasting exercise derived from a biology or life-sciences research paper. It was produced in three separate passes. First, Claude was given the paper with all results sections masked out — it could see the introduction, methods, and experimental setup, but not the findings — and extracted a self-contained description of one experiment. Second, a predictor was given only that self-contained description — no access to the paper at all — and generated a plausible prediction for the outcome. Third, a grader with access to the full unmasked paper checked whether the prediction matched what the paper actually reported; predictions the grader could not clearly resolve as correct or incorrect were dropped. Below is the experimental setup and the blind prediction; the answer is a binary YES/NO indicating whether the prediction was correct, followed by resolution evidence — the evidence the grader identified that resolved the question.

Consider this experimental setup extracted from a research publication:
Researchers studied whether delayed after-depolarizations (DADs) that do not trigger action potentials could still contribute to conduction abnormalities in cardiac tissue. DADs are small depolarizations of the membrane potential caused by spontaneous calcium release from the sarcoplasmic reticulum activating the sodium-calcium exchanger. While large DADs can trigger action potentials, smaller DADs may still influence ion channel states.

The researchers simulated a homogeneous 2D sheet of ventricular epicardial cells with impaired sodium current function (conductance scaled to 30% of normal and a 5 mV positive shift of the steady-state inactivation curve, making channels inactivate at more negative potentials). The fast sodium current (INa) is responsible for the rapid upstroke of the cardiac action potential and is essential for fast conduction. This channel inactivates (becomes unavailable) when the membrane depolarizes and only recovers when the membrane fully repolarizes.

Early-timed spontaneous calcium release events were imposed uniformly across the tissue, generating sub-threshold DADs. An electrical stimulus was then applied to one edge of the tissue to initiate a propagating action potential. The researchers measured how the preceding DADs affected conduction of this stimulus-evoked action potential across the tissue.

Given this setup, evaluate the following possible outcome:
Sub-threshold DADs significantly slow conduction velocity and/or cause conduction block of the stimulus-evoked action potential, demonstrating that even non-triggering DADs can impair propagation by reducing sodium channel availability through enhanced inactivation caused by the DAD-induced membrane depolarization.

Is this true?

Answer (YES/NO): YES